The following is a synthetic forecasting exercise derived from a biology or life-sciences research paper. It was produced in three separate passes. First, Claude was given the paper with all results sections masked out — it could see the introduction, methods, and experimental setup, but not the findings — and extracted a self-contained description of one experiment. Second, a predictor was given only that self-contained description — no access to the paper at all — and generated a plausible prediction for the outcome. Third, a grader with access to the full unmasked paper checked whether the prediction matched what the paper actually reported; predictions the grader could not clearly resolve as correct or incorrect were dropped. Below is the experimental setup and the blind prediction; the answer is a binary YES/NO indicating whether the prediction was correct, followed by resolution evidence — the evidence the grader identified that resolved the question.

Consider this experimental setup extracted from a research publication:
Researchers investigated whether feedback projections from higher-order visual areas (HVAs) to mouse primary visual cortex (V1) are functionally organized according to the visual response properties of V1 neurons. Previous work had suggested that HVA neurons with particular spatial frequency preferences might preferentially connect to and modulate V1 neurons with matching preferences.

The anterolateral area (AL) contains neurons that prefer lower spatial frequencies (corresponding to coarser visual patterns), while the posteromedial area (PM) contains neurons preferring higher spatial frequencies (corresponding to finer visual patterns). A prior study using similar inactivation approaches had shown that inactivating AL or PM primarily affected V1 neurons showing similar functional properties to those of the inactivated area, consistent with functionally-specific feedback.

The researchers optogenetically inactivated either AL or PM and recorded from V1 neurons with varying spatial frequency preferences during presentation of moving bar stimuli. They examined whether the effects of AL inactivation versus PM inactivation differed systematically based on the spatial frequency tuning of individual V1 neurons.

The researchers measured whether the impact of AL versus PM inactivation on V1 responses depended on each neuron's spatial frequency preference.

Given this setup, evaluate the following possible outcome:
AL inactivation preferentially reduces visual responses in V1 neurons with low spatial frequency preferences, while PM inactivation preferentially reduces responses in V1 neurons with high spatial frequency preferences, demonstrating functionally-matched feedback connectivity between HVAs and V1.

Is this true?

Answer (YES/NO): NO